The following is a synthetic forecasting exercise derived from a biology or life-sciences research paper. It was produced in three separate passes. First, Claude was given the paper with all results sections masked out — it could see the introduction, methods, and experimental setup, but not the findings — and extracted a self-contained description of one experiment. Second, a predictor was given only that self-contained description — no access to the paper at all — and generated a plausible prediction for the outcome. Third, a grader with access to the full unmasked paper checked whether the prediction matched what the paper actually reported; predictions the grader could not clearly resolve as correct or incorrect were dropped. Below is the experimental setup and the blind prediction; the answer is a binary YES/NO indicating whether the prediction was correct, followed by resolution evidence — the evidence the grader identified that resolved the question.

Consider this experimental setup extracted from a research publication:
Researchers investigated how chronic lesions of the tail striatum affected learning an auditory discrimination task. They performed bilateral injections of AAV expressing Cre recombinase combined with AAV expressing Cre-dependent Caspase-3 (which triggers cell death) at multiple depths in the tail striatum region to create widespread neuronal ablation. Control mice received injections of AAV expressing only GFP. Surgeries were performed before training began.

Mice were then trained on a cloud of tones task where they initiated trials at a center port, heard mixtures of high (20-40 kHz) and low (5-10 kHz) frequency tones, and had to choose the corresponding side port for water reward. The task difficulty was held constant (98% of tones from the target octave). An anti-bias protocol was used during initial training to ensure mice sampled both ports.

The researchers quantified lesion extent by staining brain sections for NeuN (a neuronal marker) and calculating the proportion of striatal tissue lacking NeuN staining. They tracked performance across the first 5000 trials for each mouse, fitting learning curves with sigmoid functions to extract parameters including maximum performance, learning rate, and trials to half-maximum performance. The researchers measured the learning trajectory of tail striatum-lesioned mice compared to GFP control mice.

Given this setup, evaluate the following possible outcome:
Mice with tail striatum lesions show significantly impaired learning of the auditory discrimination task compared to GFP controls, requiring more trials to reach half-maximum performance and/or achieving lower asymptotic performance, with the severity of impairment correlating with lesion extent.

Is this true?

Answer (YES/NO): NO